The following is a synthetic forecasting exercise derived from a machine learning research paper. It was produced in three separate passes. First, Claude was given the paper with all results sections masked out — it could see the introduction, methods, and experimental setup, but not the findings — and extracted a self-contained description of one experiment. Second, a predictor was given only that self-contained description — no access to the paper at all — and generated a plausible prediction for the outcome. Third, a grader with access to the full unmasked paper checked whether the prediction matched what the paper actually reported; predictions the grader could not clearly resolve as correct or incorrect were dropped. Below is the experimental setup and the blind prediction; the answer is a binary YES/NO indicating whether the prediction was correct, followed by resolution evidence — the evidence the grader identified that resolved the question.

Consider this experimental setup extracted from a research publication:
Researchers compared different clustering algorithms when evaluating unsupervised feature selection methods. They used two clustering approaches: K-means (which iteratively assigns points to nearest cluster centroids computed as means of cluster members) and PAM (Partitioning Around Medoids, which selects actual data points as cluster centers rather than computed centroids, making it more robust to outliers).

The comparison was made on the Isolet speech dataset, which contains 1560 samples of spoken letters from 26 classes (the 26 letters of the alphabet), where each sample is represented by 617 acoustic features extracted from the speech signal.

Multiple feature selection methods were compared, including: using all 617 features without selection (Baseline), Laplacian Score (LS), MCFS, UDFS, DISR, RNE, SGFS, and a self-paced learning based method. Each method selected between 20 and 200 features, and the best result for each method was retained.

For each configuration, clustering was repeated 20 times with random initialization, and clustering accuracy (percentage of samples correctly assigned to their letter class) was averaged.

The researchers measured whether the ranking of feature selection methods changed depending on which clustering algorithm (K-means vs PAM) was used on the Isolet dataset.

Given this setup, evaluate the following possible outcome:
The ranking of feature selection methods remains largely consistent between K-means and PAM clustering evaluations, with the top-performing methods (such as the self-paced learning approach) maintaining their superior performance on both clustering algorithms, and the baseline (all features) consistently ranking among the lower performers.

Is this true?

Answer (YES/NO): NO